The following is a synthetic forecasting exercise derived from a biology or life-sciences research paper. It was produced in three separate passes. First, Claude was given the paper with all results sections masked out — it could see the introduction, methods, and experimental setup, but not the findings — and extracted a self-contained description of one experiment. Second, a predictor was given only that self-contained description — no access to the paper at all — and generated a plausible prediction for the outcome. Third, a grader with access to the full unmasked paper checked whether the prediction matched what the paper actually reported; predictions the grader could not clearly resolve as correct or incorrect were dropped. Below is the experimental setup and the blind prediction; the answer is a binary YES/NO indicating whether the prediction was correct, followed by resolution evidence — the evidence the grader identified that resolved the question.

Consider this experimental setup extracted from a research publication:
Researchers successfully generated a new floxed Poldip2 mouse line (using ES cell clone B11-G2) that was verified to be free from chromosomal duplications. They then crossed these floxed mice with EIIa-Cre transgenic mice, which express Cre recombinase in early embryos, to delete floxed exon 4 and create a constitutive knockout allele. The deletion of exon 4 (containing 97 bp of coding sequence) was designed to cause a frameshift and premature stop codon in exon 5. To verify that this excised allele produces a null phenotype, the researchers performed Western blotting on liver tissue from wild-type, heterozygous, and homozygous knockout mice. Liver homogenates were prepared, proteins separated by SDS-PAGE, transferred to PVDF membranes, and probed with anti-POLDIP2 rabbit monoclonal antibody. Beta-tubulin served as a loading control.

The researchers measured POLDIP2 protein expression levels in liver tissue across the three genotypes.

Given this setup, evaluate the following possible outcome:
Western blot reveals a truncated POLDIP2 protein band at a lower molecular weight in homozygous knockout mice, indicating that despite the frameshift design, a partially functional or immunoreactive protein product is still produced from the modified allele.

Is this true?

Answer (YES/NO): NO